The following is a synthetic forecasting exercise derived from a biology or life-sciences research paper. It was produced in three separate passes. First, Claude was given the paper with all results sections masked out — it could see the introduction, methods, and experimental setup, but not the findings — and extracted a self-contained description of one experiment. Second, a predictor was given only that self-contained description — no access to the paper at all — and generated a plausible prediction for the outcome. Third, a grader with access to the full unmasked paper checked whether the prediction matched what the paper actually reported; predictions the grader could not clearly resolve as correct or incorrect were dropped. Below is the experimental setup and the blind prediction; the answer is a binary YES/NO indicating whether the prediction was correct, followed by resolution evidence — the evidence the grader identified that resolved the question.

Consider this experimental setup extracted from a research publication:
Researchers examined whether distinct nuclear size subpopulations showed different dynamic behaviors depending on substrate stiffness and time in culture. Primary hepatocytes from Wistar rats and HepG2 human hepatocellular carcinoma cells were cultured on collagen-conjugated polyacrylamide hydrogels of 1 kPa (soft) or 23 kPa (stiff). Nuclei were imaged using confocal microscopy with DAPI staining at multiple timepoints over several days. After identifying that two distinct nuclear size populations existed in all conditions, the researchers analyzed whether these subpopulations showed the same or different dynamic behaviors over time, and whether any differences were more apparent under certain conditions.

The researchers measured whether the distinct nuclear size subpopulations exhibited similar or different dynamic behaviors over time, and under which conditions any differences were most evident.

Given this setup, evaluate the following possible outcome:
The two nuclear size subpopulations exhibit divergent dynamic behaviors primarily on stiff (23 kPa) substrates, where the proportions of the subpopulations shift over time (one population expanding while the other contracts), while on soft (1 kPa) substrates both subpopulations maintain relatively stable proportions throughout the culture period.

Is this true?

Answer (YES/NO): NO